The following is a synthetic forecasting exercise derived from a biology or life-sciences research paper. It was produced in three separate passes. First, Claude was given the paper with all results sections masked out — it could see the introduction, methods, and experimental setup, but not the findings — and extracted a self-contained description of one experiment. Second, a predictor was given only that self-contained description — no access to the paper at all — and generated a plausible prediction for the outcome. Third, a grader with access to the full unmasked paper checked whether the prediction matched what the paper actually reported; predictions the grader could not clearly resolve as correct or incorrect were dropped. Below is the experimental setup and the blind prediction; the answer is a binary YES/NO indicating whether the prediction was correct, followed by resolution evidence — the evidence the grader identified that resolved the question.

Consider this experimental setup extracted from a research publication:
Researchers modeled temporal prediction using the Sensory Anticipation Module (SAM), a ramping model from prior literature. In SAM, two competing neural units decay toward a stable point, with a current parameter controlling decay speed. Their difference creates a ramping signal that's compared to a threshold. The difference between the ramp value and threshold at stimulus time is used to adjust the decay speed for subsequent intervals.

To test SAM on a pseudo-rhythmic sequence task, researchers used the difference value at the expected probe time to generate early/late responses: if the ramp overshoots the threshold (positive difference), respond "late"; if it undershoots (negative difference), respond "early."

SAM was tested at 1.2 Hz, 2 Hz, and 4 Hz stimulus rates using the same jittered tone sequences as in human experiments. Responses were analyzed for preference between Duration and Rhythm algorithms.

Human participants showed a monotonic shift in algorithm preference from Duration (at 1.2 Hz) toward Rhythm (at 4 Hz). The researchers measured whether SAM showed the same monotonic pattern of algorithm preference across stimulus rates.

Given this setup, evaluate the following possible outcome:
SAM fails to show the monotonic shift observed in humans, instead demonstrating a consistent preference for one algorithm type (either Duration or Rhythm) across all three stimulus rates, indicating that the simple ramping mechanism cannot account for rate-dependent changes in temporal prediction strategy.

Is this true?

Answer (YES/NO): NO